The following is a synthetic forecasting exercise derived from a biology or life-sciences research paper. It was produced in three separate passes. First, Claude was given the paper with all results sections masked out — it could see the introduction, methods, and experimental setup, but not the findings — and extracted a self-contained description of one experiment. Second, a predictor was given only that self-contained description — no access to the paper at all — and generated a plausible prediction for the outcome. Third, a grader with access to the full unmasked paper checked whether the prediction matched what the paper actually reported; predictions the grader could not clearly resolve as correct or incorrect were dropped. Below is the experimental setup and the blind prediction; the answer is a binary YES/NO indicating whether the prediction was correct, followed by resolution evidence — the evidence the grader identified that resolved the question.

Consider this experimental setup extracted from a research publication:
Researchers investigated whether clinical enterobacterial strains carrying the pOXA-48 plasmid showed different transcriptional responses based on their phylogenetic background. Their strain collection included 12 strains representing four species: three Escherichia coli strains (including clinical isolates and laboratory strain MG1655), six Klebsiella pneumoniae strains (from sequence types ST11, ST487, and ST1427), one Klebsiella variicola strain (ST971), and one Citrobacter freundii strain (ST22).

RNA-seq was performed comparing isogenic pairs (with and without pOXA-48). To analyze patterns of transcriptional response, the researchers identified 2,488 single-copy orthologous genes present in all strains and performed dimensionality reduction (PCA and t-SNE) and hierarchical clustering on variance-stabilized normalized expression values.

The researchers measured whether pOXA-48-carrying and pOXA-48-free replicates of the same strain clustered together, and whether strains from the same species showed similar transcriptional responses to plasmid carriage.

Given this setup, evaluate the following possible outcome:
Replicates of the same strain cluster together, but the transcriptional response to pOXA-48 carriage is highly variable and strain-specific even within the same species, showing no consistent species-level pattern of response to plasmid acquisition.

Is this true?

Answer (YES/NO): YES